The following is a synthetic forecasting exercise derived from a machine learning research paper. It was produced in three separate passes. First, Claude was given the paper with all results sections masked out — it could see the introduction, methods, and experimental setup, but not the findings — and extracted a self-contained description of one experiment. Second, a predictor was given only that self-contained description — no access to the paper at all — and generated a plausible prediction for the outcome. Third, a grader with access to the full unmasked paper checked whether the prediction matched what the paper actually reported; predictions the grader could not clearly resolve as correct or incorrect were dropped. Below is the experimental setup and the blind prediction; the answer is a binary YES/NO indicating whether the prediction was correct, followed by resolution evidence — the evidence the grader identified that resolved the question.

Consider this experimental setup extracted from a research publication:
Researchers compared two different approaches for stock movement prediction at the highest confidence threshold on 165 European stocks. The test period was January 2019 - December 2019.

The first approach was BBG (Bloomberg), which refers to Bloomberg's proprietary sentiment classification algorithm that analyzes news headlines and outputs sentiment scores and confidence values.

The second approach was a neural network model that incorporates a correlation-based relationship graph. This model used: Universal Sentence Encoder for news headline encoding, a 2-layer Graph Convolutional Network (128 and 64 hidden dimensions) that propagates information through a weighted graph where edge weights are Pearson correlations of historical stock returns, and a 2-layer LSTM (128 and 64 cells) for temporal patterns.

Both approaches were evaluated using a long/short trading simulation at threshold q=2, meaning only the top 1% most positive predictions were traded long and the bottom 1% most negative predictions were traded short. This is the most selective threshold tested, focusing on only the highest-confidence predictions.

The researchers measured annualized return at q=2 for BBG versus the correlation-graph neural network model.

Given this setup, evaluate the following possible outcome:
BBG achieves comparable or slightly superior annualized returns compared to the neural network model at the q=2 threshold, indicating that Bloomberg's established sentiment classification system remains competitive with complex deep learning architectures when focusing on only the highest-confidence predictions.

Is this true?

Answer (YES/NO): NO